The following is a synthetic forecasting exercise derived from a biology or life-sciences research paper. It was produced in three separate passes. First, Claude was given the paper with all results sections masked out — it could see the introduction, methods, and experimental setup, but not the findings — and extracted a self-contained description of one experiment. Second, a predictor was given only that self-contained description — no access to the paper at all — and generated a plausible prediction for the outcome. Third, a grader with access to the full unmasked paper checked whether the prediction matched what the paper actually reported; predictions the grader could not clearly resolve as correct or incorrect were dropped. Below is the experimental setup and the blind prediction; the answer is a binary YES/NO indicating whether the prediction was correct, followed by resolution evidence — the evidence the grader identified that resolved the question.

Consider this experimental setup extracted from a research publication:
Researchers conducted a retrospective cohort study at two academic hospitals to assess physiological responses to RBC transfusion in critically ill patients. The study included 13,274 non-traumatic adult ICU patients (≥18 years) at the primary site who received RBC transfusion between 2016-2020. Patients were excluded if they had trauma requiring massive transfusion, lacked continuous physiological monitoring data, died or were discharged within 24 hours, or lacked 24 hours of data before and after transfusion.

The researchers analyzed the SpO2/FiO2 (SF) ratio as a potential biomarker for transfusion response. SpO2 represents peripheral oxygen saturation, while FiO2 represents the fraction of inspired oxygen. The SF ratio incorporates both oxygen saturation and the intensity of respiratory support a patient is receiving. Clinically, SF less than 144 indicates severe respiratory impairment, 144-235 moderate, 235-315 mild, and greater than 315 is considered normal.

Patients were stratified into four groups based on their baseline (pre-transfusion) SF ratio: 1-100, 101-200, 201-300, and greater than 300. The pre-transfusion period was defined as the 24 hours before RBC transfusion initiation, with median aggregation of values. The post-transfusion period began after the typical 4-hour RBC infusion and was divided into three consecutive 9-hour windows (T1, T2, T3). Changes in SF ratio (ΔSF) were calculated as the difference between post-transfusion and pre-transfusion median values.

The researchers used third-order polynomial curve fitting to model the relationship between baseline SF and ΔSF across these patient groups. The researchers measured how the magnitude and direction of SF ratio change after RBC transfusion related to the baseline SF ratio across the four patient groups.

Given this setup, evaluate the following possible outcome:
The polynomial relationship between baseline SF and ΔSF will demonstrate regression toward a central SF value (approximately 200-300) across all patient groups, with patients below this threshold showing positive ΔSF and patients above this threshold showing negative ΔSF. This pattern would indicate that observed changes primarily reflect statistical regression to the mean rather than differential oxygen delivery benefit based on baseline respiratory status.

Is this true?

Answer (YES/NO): NO